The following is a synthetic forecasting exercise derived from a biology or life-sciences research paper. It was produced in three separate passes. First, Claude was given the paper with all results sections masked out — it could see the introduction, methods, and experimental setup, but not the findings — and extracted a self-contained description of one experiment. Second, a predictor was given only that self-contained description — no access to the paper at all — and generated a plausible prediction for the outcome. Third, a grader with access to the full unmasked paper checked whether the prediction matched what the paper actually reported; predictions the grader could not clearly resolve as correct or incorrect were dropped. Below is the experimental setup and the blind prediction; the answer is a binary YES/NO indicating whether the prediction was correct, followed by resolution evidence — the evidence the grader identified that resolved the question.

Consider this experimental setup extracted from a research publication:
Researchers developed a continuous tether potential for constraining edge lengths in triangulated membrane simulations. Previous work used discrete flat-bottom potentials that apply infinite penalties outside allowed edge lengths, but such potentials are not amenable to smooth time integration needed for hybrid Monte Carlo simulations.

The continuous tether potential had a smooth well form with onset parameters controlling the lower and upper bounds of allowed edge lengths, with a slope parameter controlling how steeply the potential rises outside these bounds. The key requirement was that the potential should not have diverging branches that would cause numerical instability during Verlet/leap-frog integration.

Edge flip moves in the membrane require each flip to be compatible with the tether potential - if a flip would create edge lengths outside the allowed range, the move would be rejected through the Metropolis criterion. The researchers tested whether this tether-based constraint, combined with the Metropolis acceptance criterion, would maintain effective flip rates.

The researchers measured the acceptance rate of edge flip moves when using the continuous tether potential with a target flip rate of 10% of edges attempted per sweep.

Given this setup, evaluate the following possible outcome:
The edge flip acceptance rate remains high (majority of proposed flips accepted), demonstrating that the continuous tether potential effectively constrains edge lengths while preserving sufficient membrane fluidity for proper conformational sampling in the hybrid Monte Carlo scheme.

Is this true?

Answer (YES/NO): NO